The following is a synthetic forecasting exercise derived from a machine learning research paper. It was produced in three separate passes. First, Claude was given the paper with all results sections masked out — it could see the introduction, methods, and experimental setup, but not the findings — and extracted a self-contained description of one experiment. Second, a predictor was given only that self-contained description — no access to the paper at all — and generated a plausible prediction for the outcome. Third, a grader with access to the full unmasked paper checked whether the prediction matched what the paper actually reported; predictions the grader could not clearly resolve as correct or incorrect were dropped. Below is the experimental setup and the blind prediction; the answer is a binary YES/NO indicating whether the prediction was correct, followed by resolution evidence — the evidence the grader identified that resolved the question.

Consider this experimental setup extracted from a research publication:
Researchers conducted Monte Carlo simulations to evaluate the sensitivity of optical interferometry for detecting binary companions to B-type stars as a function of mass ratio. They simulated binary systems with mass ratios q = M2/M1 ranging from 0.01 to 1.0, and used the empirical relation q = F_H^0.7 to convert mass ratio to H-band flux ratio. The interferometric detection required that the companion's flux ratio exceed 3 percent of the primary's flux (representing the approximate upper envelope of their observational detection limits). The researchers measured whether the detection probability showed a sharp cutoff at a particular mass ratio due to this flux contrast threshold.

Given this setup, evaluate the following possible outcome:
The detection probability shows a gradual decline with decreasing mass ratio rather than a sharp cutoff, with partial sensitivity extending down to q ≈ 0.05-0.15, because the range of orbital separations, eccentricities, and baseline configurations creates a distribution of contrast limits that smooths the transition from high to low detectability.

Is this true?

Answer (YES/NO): NO